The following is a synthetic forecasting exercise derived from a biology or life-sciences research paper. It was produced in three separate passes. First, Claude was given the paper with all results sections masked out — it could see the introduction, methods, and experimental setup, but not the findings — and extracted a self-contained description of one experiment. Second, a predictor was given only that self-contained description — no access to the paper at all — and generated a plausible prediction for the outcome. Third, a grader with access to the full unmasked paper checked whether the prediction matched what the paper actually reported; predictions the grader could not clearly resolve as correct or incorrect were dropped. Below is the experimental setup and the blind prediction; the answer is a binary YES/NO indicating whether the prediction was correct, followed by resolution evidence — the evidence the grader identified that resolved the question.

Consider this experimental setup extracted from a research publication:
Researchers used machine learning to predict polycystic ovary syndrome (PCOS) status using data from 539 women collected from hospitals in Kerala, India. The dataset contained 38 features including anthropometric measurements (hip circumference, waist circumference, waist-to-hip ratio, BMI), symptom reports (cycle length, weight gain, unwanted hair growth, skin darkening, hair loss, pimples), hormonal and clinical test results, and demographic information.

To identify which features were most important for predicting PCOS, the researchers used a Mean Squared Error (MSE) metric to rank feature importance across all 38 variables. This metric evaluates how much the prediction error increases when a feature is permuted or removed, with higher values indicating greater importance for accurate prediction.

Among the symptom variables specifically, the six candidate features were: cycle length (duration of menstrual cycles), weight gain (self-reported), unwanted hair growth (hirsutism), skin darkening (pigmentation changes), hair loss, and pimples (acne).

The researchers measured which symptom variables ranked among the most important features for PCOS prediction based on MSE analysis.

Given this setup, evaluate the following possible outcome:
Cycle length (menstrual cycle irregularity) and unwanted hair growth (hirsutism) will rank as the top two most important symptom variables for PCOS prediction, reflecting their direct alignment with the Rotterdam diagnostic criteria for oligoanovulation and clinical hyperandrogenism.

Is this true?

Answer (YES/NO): NO